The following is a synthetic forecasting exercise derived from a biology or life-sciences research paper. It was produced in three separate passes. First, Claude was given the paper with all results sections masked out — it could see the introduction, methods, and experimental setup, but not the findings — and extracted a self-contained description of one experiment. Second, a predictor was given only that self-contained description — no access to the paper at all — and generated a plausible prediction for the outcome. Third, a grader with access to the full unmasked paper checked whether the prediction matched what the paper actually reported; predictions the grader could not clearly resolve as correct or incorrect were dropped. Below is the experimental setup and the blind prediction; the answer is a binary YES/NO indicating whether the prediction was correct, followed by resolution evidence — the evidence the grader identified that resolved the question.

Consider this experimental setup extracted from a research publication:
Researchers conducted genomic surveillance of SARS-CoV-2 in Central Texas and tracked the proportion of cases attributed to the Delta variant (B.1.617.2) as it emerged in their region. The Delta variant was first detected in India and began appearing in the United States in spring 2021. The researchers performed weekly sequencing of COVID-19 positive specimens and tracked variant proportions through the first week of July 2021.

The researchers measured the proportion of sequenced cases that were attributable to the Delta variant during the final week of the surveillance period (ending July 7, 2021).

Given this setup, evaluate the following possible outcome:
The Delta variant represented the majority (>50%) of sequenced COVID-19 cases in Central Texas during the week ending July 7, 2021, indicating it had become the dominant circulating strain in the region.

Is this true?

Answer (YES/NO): YES